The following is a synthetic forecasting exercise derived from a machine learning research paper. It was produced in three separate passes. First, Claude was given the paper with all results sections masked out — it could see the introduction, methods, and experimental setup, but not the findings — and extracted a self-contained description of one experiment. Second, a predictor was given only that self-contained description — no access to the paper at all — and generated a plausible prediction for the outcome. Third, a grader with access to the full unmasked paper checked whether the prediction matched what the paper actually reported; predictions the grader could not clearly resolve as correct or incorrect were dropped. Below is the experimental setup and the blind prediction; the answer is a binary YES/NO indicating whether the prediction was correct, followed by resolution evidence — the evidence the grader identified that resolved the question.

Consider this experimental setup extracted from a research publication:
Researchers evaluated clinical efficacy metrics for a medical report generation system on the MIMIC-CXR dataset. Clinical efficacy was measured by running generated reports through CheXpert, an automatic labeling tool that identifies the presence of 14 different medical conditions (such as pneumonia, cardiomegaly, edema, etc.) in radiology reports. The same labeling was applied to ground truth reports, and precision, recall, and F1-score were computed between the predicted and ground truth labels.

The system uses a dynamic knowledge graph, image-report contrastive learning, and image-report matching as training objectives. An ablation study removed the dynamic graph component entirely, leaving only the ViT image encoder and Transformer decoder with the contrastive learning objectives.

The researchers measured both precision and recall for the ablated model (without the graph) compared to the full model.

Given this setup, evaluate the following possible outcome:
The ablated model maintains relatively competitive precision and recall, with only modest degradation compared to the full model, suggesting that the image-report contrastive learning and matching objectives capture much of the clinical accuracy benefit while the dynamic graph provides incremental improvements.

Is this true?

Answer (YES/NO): NO